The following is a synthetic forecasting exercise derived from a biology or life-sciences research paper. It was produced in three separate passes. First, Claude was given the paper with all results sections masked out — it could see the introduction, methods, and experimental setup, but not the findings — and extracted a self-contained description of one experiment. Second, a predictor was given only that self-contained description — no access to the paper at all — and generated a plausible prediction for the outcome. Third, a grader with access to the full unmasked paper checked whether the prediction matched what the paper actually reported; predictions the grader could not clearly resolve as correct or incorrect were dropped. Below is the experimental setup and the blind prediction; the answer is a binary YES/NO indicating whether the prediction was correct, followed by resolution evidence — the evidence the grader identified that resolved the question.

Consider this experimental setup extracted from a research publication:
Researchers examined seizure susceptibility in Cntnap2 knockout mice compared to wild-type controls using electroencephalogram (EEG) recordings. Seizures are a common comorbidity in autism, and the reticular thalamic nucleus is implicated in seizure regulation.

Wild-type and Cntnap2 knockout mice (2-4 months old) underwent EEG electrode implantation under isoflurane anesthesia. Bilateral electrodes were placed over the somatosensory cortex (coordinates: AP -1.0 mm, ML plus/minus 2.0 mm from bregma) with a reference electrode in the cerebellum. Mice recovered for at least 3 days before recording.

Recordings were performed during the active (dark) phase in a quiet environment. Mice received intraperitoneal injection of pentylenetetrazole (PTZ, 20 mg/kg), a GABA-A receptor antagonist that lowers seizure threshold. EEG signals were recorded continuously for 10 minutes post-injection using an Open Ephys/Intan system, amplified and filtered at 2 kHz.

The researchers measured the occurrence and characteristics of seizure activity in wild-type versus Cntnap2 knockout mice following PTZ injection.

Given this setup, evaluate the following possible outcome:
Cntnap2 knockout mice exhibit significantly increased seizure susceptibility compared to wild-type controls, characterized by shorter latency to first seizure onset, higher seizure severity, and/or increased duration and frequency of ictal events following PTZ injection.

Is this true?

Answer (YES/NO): YES